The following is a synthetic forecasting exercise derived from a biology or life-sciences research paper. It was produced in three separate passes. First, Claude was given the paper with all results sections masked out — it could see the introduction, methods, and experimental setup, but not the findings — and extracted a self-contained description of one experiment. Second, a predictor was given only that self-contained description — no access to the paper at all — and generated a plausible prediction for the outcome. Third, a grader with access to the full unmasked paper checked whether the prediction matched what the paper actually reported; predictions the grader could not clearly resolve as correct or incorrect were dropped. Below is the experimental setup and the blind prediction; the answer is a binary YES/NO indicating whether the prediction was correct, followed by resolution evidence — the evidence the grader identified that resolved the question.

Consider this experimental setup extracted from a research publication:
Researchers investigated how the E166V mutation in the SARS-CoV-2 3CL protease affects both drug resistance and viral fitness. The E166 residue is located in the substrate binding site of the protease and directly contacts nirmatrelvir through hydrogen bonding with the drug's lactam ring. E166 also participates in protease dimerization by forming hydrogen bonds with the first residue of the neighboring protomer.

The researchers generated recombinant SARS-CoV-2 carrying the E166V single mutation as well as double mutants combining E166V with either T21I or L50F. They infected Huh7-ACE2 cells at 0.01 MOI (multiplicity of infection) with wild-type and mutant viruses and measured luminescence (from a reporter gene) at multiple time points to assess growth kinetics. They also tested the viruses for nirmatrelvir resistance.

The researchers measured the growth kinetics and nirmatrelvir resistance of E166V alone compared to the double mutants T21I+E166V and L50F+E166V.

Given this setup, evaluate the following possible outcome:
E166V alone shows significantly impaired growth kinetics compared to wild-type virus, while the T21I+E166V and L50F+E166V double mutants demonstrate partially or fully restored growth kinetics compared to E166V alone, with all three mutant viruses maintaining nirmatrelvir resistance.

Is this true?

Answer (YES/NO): YES